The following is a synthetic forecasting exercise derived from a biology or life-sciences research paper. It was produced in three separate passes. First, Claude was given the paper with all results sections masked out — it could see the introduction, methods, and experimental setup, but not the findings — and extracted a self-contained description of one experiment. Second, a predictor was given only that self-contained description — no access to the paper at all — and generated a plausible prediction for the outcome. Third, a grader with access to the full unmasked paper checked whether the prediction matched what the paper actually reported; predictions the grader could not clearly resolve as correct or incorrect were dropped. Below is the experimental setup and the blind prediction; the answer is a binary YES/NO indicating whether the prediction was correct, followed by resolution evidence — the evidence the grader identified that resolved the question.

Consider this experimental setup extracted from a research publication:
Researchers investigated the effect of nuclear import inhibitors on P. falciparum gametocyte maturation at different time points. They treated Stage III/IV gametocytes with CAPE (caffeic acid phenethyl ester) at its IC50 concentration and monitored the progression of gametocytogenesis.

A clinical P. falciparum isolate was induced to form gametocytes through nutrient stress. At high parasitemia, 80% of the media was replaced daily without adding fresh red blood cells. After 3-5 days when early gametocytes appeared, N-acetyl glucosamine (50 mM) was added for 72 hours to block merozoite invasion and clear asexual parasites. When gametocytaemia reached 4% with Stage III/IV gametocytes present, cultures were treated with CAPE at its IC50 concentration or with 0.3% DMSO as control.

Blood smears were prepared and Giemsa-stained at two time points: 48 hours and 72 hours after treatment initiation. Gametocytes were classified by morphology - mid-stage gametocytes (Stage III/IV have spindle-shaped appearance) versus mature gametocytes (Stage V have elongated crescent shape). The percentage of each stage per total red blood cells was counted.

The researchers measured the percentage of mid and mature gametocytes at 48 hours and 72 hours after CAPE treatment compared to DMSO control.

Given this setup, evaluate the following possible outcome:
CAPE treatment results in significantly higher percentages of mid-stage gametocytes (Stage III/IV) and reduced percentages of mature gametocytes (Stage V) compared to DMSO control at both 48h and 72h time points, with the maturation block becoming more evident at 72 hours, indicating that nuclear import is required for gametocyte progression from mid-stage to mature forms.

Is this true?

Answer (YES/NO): NO